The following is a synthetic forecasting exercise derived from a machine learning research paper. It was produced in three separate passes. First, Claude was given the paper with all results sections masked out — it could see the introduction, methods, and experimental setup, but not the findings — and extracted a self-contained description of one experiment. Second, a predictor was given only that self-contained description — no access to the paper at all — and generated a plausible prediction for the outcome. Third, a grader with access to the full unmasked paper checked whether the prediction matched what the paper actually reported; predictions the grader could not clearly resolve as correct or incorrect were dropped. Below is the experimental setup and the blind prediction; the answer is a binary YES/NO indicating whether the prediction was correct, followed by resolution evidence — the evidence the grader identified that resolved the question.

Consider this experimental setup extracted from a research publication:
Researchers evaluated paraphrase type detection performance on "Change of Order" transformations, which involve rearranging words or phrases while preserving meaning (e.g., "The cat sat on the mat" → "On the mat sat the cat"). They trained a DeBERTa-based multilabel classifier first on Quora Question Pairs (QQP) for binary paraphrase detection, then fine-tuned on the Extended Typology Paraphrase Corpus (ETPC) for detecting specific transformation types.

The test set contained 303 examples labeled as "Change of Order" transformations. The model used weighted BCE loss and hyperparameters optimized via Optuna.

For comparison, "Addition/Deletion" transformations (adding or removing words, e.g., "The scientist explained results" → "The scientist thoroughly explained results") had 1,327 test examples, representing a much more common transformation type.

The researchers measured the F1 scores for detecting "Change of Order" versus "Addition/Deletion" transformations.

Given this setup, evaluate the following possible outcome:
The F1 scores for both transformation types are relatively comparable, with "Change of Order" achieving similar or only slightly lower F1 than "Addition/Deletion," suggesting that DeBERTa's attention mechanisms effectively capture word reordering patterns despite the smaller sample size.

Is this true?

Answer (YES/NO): NO